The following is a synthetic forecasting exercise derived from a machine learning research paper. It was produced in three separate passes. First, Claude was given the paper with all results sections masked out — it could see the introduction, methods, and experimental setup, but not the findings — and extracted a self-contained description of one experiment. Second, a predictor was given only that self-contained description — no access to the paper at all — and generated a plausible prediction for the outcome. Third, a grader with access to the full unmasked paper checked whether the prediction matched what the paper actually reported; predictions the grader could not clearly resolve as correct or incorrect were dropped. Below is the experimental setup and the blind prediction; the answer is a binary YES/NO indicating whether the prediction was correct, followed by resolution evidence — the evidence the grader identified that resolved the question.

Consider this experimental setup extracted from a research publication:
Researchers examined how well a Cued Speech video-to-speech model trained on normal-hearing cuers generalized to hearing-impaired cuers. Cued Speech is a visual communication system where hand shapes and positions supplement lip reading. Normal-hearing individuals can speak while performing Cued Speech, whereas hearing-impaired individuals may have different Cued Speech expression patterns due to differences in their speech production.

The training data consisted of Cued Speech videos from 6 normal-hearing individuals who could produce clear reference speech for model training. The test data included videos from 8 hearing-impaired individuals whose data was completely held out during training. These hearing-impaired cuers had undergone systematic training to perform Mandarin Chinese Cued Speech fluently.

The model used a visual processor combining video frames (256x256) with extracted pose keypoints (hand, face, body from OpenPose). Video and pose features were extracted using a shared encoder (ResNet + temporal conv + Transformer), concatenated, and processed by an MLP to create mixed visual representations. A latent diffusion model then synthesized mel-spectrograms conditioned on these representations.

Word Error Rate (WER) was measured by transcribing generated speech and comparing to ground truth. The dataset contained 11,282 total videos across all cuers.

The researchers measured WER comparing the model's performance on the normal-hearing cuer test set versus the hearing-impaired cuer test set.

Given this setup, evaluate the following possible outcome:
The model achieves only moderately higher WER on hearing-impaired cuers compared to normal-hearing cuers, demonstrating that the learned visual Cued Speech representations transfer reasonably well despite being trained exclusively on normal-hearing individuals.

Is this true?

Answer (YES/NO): YES